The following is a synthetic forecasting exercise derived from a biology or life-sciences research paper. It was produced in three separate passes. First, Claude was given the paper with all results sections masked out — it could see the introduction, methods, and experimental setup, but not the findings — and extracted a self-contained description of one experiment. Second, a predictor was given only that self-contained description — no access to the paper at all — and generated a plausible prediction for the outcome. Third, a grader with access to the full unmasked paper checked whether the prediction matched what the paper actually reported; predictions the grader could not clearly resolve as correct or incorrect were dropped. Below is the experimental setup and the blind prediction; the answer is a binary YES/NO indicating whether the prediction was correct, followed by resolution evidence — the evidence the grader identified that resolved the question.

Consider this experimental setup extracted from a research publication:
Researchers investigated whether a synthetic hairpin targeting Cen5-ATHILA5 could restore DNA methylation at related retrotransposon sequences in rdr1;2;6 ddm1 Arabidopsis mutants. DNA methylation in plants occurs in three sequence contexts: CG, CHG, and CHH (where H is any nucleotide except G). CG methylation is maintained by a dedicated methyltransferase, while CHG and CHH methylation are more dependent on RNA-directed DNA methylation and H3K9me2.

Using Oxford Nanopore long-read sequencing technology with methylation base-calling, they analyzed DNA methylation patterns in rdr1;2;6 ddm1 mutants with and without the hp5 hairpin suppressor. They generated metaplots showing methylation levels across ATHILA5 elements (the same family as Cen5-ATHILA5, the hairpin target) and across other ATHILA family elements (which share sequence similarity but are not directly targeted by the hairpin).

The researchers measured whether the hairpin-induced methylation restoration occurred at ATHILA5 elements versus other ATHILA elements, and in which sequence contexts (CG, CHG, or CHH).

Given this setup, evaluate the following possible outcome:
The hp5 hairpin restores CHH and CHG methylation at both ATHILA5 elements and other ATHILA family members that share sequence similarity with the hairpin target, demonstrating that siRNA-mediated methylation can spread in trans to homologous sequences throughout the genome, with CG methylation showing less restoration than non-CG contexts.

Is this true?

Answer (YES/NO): NO